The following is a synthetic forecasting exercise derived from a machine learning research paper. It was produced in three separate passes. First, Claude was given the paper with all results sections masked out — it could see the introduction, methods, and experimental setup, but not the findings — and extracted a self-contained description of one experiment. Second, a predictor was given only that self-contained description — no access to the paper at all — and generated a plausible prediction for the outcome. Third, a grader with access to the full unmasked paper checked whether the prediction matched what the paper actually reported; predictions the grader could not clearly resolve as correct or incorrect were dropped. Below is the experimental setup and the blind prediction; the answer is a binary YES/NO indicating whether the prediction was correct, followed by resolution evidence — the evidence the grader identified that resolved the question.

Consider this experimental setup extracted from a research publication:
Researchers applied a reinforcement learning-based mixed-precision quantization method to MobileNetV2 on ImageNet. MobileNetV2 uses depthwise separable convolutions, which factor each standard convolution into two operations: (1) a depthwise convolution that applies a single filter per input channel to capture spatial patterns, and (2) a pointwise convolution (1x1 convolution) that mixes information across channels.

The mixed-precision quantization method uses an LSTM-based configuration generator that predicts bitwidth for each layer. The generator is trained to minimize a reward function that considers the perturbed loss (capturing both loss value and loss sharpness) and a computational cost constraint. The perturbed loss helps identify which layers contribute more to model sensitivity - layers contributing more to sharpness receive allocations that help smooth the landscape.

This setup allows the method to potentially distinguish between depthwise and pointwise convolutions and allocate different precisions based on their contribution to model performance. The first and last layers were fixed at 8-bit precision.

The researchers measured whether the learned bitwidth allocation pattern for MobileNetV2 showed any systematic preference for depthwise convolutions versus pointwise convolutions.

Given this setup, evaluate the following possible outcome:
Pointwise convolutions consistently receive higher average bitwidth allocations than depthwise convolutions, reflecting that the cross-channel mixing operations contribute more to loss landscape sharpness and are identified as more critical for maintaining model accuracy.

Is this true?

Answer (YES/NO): YES